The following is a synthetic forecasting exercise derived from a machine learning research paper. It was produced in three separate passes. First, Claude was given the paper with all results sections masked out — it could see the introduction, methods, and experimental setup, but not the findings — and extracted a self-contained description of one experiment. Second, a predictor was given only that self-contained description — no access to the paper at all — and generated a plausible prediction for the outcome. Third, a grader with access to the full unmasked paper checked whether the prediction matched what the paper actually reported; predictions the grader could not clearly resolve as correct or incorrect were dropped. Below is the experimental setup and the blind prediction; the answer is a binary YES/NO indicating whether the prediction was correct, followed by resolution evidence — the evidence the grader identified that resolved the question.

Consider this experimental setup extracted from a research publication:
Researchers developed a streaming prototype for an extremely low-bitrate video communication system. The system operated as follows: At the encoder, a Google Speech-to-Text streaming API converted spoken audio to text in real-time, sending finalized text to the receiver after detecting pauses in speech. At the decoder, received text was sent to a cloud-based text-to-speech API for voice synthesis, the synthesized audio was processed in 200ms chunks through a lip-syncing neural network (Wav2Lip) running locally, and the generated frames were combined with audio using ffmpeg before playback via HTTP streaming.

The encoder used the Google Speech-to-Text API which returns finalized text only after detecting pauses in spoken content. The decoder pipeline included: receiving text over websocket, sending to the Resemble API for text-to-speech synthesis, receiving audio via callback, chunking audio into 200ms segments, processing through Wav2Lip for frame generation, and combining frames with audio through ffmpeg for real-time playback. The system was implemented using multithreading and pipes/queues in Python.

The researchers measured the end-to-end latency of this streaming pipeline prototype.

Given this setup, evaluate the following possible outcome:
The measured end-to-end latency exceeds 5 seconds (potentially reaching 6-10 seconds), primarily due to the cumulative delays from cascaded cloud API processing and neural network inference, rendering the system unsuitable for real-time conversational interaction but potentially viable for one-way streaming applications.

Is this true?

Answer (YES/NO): NO